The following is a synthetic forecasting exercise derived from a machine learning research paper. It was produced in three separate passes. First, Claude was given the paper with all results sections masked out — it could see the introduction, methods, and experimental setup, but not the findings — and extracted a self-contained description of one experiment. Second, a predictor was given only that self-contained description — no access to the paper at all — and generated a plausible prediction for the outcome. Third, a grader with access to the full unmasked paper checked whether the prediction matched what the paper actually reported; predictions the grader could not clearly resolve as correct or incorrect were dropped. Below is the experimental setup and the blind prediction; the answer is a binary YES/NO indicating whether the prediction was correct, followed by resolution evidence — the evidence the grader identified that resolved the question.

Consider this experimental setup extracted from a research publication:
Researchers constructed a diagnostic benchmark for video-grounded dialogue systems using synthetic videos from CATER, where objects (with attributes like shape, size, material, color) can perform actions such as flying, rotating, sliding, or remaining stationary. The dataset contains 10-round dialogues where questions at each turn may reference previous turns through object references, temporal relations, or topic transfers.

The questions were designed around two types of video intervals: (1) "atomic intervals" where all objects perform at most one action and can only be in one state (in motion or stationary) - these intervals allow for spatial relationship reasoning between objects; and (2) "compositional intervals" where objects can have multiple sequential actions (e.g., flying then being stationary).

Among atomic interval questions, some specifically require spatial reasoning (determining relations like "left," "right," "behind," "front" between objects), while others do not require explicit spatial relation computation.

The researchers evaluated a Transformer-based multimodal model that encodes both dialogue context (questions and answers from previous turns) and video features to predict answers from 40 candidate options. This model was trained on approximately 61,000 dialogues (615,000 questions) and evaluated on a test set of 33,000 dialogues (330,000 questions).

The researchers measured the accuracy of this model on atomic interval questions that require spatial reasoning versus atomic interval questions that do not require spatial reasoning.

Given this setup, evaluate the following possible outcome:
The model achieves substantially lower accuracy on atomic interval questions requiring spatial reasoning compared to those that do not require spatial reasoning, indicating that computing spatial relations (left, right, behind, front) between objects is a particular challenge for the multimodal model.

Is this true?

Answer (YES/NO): NO